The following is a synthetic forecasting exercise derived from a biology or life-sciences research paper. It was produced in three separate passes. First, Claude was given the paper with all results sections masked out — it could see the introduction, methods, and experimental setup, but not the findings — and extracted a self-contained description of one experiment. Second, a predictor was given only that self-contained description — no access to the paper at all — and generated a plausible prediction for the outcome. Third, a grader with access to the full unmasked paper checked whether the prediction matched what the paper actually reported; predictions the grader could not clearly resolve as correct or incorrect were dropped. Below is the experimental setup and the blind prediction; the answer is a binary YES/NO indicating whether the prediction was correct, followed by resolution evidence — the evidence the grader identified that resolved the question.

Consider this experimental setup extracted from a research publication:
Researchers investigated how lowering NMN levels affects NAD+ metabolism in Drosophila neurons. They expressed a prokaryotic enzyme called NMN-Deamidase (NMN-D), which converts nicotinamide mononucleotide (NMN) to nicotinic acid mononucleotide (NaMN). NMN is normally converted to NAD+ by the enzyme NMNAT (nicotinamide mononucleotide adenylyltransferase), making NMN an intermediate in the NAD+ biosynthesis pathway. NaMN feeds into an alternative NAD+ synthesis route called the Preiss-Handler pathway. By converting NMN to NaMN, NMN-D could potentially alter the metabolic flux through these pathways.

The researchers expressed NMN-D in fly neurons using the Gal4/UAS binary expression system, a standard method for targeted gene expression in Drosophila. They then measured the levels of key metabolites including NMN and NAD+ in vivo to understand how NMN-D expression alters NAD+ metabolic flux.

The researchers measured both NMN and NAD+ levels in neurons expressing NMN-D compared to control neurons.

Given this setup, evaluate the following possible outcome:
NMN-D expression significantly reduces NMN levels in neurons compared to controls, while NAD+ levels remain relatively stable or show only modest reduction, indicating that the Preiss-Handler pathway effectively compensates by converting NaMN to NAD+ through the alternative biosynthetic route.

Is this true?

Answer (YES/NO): YES